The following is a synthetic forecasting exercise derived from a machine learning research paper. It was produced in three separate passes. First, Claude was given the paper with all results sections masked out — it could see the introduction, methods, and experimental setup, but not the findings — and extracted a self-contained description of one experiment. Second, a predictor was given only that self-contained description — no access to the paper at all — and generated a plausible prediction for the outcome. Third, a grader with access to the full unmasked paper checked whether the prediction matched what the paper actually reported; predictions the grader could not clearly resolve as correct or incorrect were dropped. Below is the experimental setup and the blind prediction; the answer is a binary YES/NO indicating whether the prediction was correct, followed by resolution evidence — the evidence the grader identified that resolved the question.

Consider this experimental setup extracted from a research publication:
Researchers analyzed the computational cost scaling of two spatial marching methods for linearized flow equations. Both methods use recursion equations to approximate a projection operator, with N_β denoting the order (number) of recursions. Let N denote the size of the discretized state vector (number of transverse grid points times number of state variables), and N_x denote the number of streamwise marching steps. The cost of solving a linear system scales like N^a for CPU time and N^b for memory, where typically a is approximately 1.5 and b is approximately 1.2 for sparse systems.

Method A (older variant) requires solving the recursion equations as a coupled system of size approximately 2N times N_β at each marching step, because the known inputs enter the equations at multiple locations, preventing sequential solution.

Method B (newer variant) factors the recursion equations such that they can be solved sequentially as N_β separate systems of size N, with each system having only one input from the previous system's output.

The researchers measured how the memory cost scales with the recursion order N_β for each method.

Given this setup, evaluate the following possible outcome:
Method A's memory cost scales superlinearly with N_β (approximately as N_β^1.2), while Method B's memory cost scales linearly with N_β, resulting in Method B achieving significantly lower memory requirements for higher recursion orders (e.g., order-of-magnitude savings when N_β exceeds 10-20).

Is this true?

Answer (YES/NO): NO